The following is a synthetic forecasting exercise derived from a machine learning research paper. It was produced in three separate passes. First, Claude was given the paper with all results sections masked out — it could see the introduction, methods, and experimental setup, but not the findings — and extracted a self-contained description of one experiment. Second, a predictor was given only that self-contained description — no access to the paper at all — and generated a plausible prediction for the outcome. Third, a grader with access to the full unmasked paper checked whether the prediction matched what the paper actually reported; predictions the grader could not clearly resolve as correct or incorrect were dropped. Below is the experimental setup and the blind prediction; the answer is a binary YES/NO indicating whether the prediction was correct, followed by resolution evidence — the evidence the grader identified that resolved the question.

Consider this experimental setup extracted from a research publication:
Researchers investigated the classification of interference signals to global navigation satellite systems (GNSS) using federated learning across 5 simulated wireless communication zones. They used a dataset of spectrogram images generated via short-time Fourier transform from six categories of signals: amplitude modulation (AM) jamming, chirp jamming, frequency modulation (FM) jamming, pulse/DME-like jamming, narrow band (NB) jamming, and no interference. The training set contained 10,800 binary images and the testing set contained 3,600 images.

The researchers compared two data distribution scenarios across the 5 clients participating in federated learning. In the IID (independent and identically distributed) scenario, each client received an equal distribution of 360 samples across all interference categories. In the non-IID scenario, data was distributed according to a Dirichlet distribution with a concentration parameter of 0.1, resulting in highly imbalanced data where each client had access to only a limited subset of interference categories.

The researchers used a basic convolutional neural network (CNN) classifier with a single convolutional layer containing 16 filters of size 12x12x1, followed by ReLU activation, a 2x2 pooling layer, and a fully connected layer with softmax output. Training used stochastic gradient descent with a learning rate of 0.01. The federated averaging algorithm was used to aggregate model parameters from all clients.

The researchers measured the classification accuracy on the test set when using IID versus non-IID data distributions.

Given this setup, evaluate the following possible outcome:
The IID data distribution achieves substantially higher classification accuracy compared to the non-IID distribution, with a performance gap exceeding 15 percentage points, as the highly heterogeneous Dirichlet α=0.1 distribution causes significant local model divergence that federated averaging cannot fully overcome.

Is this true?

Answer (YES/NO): NO